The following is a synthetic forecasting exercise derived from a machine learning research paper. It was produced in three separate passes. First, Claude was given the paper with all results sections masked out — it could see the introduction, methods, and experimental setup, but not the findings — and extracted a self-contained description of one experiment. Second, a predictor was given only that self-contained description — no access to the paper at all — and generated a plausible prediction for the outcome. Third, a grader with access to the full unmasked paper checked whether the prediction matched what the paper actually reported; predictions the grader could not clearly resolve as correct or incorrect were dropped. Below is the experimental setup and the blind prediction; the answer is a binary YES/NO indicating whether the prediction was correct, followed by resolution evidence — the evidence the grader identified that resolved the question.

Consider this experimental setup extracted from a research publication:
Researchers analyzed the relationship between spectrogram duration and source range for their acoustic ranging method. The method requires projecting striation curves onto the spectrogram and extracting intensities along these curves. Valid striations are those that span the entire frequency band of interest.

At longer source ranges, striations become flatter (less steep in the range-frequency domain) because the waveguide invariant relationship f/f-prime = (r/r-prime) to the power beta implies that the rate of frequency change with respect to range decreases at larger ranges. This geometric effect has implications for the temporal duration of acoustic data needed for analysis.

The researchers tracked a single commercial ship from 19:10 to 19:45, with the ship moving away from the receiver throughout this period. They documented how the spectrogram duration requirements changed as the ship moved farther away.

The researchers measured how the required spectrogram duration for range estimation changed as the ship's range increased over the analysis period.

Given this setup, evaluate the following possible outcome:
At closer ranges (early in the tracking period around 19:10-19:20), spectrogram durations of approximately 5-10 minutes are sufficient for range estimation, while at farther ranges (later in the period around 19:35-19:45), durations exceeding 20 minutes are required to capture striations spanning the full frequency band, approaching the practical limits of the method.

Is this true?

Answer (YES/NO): NO